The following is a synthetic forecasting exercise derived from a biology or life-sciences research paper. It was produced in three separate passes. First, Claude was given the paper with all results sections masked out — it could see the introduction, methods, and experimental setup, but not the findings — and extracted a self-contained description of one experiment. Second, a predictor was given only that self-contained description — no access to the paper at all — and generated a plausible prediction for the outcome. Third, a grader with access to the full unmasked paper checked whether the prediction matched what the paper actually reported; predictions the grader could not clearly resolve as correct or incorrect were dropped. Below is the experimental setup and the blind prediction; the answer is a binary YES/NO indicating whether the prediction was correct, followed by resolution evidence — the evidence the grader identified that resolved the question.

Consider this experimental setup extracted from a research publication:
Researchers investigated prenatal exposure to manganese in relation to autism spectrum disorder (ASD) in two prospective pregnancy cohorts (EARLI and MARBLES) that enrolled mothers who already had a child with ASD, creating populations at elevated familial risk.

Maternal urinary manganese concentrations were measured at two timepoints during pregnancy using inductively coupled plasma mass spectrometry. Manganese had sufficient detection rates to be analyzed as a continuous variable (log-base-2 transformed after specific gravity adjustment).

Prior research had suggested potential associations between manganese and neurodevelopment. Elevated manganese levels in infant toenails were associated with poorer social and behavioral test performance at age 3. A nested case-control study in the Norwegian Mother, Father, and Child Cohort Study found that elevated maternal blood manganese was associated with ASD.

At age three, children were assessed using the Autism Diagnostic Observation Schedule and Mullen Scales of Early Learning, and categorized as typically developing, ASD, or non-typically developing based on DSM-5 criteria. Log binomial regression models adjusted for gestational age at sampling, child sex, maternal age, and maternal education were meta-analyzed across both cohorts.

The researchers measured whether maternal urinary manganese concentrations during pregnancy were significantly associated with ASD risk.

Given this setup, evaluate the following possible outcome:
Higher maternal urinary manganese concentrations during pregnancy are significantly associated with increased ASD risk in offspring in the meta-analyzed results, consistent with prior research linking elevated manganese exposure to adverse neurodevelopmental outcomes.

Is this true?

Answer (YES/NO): NO